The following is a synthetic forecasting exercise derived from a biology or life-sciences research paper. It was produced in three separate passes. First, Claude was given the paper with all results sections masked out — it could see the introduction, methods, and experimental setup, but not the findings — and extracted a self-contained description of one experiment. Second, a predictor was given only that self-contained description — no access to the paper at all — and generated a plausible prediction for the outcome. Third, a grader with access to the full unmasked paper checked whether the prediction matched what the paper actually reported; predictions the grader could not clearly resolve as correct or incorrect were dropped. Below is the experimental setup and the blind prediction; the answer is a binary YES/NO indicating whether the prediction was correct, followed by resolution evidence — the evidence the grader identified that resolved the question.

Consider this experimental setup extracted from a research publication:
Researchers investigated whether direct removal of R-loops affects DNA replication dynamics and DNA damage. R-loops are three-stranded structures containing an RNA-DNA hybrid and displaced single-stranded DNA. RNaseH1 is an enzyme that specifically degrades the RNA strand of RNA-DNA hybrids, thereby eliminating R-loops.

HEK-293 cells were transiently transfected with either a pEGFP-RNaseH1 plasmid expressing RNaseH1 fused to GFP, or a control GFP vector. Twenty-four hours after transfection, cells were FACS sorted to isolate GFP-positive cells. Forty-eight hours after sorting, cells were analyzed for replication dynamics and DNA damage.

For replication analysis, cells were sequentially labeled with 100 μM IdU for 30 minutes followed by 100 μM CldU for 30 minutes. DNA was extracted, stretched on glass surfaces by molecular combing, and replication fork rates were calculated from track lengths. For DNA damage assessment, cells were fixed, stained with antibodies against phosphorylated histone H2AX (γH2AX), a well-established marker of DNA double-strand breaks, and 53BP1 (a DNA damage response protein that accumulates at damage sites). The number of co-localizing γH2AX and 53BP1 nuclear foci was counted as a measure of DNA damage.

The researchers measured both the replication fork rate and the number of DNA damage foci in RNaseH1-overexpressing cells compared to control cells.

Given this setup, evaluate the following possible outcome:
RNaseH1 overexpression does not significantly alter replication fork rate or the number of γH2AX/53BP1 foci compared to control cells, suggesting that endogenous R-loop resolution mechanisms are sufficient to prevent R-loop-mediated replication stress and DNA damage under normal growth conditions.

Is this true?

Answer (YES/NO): NO